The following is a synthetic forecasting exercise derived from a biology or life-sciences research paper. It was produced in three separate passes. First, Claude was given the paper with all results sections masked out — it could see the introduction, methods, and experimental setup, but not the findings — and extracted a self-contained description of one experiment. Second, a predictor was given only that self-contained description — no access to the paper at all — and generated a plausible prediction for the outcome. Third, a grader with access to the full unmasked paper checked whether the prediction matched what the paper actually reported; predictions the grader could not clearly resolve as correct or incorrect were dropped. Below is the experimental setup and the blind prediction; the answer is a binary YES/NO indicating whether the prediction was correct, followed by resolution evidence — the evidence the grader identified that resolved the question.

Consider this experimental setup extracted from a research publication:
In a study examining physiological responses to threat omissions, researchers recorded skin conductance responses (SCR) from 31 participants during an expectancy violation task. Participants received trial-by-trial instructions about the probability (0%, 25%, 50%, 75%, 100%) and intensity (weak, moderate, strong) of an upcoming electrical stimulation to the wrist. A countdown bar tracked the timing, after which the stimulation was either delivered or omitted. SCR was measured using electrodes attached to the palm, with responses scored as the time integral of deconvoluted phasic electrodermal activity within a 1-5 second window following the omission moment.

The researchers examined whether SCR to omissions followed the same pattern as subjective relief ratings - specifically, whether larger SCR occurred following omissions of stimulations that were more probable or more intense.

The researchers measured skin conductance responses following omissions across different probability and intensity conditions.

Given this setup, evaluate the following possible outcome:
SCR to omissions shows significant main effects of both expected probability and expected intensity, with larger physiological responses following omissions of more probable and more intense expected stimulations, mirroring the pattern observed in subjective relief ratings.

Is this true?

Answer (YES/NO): YES